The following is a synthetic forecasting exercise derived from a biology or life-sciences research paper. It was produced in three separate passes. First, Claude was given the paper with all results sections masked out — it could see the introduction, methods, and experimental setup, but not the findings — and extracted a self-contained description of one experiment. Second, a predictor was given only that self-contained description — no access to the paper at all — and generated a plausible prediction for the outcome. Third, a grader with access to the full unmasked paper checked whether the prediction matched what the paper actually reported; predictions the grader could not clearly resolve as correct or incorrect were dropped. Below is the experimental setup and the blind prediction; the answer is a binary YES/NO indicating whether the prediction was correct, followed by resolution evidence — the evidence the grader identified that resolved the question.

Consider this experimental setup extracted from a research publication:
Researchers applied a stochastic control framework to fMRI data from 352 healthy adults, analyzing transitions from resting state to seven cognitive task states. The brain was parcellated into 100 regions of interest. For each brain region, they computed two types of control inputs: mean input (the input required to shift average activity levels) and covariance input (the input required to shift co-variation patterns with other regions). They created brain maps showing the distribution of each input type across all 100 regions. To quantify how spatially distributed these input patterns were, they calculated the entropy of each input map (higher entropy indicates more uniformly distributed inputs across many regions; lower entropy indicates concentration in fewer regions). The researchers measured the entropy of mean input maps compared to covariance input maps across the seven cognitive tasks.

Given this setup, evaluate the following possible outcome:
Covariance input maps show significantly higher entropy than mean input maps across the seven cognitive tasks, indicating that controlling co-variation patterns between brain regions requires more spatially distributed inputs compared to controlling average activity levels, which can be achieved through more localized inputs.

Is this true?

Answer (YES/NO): YES